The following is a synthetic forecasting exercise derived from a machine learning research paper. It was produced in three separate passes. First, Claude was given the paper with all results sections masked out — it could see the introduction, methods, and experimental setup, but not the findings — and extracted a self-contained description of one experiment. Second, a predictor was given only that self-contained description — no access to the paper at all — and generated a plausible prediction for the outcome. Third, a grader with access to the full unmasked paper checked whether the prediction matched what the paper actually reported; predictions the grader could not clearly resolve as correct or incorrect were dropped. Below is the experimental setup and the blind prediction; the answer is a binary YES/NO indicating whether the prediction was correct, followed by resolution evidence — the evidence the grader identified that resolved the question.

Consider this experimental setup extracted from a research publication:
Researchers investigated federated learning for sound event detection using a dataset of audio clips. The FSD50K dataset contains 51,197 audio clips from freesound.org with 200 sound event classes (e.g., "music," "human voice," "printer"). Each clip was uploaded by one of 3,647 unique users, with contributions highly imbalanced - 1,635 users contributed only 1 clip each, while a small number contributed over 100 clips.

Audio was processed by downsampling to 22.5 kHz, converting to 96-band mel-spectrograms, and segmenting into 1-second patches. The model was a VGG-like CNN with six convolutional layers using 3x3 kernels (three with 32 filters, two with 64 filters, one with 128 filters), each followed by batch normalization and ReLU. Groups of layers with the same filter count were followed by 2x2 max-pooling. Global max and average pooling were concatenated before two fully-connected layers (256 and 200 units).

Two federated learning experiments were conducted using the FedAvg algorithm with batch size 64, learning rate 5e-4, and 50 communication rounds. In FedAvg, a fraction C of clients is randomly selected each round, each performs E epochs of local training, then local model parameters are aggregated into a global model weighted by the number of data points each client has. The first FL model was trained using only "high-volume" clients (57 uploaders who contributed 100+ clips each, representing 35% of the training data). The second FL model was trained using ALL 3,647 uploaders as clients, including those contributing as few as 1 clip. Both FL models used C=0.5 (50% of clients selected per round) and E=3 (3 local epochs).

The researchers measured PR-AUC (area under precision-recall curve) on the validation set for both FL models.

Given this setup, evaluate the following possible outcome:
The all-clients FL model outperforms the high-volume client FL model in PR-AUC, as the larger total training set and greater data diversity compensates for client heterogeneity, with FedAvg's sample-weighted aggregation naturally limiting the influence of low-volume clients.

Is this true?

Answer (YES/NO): NO